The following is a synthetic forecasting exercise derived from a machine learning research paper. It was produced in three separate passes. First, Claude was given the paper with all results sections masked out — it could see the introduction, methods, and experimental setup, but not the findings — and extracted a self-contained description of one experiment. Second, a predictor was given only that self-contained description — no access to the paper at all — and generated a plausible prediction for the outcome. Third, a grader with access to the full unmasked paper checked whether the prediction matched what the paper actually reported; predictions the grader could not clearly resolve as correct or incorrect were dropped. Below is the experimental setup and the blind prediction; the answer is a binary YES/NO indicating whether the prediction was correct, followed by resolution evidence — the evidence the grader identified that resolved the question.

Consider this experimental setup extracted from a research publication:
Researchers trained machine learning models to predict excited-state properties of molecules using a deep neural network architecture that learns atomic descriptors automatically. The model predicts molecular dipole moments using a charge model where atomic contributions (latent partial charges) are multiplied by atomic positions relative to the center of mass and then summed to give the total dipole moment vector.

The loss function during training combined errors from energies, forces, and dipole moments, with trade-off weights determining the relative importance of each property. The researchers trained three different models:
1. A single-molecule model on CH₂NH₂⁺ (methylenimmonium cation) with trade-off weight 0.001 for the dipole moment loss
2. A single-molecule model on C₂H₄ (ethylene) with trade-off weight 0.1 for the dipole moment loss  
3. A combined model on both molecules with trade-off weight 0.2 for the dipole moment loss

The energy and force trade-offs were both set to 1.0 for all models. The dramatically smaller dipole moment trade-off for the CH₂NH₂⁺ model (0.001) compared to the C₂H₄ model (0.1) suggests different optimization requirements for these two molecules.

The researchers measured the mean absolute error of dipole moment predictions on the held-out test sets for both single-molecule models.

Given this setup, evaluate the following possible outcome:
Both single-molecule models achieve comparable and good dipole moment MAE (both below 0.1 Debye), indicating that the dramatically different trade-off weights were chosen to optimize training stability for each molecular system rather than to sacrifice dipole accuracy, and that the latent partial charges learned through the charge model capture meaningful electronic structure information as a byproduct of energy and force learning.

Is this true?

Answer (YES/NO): NO